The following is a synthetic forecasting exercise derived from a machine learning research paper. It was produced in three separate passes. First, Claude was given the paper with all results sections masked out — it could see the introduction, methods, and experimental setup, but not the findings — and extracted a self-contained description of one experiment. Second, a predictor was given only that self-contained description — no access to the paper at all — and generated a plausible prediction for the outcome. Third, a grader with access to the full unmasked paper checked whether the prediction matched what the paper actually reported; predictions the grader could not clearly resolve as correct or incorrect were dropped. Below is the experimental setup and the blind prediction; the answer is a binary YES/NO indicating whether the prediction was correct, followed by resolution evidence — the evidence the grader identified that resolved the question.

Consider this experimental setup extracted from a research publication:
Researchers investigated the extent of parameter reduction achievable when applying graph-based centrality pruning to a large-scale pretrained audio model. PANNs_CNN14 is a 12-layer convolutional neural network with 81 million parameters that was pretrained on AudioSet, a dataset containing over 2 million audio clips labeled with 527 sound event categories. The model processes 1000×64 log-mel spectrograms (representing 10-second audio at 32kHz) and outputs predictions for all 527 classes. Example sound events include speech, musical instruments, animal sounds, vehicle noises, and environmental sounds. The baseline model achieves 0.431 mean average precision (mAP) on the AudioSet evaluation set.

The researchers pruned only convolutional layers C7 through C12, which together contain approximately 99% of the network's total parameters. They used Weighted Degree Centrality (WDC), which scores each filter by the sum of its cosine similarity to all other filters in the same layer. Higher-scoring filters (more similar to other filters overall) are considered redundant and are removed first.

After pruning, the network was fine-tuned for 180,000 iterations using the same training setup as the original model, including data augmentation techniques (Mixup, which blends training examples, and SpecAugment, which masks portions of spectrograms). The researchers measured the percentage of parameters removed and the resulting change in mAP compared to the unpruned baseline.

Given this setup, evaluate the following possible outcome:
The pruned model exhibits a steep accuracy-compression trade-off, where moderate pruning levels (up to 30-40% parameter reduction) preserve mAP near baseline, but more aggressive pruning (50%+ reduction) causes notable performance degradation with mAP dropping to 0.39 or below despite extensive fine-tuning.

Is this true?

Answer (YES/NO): NO